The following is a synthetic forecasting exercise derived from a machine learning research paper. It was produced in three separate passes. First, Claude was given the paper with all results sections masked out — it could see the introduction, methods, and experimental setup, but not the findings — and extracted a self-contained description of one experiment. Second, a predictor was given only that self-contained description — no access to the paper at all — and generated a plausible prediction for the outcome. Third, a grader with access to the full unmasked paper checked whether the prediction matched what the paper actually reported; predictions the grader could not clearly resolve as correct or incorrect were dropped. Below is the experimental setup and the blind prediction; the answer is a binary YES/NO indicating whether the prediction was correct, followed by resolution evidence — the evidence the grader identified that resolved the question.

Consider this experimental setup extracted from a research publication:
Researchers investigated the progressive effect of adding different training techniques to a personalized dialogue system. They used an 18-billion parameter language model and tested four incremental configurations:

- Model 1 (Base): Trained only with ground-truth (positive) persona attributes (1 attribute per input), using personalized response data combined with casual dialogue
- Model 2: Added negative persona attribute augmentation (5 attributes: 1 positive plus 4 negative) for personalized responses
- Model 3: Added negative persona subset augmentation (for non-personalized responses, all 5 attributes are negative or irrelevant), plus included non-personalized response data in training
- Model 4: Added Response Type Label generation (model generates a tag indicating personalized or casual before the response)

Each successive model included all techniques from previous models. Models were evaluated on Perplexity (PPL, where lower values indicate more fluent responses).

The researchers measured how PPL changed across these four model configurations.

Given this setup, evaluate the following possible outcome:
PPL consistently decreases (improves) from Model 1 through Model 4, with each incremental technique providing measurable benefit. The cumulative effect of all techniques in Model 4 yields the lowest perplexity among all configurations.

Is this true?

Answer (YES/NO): YES